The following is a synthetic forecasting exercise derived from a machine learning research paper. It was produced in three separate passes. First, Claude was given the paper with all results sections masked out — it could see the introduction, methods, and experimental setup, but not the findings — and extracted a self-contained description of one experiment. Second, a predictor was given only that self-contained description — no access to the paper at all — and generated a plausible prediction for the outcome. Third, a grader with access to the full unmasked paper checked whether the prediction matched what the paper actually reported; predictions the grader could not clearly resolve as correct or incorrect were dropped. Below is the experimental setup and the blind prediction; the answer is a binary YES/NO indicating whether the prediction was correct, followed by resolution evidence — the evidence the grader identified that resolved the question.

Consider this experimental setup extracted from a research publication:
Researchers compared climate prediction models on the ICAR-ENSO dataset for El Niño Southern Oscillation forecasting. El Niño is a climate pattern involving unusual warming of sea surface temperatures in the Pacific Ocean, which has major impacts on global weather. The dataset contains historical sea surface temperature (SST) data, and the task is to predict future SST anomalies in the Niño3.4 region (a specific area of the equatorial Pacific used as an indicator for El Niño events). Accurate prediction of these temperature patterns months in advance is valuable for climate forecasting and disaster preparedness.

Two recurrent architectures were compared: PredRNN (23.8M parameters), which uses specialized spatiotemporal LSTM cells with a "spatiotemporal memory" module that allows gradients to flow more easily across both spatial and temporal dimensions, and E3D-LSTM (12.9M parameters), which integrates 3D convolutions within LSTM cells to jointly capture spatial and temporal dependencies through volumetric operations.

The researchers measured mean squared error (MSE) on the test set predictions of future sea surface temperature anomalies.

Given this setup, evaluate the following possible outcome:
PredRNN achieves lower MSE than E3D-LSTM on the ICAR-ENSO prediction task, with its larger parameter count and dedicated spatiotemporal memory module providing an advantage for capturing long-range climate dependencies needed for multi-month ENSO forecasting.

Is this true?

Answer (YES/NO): YES